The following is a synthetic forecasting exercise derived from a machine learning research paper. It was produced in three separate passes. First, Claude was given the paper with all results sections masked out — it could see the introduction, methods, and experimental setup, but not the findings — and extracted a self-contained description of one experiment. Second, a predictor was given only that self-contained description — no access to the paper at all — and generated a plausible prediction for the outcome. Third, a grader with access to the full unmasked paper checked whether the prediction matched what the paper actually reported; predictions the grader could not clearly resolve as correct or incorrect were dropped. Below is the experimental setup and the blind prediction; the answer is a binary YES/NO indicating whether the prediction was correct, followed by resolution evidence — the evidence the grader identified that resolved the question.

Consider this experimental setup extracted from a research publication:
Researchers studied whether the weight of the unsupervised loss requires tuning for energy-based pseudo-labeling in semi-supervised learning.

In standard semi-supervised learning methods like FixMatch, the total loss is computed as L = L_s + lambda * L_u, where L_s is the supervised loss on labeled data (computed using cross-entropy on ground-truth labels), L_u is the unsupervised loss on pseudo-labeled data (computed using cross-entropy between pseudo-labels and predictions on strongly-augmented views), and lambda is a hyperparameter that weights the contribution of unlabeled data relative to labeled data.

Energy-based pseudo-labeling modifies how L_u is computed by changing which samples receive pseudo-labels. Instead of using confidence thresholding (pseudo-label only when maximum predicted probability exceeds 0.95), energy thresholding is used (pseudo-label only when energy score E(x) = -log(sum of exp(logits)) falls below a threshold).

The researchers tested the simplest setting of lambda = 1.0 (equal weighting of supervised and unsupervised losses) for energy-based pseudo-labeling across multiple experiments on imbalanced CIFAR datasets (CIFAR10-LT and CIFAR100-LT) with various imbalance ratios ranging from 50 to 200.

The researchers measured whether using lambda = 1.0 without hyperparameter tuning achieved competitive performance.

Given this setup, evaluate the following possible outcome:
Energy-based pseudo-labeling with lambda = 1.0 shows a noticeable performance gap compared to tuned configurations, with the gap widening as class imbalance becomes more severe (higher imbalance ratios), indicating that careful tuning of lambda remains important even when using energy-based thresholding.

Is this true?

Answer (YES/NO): NO